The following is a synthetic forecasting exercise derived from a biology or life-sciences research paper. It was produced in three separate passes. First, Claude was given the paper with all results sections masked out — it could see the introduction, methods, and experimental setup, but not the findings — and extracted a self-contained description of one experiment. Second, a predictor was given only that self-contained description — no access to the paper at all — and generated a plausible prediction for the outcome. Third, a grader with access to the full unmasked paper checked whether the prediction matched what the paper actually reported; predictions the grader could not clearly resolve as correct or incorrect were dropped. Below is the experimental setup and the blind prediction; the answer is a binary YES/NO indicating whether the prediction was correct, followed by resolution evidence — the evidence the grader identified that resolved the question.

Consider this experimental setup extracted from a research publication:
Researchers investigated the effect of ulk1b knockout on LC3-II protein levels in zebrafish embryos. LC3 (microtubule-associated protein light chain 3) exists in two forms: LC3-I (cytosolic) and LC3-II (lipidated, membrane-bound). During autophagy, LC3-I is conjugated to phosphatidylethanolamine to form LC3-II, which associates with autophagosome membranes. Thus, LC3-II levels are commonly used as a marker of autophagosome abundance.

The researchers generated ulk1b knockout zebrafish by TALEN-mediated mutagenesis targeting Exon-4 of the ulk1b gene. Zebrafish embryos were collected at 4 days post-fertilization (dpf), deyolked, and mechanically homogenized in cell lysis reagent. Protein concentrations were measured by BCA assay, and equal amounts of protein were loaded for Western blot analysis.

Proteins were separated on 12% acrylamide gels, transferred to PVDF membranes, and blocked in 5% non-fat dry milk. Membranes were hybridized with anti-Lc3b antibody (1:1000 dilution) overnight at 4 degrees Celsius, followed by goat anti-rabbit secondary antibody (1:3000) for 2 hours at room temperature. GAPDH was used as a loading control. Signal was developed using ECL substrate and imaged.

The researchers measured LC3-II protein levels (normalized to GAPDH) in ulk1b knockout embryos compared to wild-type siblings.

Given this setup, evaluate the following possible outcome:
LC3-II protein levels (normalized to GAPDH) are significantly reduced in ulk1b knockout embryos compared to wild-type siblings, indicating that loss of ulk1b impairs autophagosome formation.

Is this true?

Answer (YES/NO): YES